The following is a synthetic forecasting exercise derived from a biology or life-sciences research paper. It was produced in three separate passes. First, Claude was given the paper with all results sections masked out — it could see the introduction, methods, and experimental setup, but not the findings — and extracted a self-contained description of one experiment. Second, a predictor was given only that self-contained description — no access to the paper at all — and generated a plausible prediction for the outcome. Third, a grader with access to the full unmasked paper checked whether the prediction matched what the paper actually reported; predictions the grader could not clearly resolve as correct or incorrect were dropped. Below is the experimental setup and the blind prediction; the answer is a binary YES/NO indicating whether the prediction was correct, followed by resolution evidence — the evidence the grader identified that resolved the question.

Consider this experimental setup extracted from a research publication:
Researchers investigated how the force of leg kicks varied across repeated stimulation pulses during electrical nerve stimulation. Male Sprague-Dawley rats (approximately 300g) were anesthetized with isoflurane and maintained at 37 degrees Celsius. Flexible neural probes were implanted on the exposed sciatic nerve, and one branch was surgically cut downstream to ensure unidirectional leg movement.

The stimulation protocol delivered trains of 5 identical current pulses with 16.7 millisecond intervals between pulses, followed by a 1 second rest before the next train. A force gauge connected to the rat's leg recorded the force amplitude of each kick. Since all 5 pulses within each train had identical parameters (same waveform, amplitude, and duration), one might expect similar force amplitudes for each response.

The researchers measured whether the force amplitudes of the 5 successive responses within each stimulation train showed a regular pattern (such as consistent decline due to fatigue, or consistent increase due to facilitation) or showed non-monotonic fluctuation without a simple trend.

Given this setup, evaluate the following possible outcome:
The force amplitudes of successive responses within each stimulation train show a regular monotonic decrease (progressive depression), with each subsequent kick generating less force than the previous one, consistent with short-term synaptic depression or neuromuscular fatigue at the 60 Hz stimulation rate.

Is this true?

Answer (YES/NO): NO